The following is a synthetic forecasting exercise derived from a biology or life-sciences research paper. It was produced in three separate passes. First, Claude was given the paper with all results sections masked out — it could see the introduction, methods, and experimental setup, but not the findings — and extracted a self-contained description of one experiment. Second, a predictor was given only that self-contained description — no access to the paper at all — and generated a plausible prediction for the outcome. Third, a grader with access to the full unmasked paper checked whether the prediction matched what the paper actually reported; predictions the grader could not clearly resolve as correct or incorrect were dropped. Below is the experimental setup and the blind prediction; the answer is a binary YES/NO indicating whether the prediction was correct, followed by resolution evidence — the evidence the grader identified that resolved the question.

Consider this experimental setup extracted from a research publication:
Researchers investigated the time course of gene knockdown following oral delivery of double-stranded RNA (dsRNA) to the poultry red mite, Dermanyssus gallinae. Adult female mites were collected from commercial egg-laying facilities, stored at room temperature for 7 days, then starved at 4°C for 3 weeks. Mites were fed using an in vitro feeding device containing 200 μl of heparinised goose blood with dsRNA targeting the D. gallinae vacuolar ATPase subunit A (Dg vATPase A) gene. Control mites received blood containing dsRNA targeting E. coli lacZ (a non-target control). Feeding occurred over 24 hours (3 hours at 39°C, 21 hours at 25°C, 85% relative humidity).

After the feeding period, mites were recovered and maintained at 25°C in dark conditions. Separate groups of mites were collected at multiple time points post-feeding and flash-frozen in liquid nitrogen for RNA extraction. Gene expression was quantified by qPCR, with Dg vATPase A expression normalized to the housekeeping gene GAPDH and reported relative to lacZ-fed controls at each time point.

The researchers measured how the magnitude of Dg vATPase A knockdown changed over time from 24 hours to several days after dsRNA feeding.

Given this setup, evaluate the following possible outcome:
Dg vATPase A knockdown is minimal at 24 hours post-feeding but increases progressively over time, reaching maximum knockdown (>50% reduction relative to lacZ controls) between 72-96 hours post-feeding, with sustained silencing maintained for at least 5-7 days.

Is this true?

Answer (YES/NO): NO